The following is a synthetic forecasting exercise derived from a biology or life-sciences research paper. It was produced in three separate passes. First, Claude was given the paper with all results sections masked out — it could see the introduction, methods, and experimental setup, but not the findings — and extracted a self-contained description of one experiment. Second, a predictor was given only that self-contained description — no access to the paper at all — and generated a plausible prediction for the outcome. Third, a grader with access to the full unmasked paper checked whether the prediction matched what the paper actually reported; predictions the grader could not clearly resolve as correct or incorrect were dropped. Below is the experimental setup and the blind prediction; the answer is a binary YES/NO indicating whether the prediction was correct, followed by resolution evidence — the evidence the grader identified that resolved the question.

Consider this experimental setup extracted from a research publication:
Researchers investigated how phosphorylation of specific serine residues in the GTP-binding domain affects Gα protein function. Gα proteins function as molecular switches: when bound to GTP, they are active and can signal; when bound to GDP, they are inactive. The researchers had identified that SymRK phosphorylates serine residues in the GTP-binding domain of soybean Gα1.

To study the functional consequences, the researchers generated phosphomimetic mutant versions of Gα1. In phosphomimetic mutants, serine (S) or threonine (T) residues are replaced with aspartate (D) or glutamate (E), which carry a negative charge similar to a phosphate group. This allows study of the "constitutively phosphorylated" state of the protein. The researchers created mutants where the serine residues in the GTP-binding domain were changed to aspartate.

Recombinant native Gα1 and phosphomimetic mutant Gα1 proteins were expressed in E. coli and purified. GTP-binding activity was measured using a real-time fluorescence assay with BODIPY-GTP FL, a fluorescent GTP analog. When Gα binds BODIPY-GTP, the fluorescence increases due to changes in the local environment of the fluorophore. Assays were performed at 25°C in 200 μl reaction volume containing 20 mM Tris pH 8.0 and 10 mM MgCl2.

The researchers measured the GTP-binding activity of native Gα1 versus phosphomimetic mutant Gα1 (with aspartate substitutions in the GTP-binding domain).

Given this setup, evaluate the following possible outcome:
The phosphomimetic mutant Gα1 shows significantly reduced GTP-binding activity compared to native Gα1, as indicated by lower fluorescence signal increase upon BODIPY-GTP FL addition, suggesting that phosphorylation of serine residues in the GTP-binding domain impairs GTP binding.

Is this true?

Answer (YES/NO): NO